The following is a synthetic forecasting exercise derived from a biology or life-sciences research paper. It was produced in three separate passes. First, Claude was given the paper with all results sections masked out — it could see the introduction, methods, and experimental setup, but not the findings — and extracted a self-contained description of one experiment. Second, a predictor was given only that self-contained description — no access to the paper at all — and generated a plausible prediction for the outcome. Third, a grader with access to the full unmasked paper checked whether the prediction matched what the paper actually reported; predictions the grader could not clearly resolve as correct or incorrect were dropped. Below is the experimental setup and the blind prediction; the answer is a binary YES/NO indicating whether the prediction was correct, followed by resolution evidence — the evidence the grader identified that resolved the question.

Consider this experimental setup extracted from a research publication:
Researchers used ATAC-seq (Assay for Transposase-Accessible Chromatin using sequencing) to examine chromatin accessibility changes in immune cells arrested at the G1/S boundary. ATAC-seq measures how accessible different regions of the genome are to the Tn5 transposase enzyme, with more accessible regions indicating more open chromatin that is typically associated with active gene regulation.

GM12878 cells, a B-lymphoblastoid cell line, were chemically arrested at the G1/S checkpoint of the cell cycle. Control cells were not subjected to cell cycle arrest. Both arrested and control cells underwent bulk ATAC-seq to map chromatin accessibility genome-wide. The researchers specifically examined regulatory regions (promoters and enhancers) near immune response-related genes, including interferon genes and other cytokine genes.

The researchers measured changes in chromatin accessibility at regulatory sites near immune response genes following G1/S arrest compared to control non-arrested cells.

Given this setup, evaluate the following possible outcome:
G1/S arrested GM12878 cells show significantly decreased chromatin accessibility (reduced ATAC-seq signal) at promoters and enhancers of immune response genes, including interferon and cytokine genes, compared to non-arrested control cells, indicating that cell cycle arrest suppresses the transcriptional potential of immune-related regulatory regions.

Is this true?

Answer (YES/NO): NO